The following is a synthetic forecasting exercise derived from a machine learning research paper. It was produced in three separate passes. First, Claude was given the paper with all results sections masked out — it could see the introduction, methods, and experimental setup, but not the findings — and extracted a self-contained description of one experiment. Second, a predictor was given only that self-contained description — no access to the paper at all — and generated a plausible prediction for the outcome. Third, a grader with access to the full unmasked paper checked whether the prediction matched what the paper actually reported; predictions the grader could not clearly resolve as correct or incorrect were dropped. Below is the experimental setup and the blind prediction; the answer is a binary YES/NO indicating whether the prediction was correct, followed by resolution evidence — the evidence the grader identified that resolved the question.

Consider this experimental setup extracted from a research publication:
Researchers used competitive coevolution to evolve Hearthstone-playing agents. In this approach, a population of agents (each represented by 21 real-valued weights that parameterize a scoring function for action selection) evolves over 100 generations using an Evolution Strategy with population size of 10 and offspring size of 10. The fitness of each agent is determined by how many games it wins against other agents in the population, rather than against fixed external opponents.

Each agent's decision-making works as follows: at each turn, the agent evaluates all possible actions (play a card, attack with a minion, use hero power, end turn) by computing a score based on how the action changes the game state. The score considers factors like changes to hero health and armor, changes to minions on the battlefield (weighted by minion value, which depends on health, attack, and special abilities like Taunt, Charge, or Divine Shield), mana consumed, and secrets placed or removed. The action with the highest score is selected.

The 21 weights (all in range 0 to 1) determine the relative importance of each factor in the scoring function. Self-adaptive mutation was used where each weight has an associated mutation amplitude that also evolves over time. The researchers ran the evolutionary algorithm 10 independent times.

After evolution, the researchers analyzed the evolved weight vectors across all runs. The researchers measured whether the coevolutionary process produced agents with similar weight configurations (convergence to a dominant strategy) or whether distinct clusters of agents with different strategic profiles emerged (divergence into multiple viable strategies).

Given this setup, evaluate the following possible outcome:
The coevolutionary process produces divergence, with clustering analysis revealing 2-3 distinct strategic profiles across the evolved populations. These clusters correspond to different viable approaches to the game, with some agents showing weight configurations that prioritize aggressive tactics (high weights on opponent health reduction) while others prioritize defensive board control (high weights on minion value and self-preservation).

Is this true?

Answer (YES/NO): NO